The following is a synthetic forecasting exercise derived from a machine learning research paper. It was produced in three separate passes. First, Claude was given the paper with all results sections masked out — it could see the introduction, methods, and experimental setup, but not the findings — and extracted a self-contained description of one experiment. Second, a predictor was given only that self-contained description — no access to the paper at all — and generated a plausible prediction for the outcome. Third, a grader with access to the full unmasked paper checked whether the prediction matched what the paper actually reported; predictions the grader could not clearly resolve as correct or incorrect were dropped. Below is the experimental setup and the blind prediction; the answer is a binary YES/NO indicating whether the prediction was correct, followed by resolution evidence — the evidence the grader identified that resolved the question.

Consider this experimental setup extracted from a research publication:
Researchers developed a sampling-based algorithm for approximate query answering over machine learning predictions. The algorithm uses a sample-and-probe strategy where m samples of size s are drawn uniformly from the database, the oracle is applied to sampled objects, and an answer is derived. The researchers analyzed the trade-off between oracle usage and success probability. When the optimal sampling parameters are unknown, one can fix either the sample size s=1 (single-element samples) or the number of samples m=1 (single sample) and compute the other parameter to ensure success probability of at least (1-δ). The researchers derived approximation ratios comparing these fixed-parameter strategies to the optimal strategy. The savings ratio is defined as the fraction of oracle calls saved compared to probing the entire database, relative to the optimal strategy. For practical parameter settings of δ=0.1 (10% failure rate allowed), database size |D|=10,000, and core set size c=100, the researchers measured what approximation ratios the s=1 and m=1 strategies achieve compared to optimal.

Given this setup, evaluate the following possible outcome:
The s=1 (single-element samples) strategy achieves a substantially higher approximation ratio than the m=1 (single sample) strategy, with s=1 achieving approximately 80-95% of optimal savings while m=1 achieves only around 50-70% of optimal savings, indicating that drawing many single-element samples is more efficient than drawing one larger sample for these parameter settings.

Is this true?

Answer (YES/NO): NO